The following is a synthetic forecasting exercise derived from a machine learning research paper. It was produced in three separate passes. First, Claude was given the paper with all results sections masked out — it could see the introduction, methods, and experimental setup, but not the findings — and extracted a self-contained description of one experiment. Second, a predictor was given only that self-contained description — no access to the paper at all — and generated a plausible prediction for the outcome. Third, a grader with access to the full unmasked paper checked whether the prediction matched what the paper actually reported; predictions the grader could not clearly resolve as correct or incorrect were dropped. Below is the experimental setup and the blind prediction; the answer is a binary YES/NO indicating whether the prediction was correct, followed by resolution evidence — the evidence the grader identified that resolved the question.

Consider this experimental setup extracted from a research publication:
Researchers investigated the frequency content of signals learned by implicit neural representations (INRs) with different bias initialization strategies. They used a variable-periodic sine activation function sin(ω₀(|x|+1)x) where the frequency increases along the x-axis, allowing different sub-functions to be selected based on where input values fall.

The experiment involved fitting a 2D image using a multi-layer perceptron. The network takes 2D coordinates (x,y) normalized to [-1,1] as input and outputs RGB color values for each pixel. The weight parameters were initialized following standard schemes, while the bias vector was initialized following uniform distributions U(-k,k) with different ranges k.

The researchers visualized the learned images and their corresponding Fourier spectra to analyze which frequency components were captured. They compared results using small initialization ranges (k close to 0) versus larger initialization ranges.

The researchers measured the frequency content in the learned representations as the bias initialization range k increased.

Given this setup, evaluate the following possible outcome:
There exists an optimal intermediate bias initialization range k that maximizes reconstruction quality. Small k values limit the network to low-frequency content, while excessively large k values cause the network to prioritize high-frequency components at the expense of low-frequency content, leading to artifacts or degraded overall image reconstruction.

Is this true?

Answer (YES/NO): NO